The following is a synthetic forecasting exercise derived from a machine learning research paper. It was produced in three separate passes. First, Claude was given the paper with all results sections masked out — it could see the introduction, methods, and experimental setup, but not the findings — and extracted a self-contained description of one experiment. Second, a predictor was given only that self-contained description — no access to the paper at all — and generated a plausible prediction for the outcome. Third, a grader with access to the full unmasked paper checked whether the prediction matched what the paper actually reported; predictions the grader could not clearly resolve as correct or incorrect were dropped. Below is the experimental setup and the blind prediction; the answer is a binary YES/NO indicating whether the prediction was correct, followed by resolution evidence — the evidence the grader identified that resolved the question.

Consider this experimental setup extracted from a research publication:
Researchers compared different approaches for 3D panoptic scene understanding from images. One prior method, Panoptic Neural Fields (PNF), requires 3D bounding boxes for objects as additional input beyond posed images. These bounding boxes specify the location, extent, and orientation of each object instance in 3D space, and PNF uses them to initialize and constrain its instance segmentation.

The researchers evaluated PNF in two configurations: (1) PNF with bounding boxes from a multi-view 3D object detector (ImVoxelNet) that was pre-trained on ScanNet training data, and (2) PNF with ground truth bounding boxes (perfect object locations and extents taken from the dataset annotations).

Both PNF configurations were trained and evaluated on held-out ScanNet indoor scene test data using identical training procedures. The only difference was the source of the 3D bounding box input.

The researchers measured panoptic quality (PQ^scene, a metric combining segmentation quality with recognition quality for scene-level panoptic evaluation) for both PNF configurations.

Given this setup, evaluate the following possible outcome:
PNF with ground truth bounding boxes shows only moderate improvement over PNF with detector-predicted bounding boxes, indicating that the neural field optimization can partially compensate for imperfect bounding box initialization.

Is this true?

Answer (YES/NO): NO